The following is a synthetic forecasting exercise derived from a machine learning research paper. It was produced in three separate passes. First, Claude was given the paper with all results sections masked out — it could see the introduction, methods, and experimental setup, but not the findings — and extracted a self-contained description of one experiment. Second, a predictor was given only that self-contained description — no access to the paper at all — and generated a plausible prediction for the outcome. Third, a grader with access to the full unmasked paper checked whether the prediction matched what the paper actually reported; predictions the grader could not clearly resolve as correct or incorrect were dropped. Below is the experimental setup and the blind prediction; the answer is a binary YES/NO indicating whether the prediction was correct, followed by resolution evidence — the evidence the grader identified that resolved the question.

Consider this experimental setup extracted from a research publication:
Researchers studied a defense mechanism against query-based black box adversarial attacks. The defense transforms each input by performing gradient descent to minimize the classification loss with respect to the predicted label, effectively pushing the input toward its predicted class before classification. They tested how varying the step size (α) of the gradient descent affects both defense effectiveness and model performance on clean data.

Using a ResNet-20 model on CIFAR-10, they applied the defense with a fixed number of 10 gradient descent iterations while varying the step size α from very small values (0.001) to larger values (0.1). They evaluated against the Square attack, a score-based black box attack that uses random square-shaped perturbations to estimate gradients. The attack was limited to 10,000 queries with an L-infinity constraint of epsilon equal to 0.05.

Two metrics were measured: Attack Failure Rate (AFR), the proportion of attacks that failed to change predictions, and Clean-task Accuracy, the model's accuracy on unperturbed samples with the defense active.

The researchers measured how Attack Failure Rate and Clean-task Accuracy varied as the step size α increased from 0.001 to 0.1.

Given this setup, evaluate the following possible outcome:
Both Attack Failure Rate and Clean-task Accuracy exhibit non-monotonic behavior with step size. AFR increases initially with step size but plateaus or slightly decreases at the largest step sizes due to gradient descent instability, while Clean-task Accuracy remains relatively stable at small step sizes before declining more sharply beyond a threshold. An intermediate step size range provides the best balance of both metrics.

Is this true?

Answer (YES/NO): NO